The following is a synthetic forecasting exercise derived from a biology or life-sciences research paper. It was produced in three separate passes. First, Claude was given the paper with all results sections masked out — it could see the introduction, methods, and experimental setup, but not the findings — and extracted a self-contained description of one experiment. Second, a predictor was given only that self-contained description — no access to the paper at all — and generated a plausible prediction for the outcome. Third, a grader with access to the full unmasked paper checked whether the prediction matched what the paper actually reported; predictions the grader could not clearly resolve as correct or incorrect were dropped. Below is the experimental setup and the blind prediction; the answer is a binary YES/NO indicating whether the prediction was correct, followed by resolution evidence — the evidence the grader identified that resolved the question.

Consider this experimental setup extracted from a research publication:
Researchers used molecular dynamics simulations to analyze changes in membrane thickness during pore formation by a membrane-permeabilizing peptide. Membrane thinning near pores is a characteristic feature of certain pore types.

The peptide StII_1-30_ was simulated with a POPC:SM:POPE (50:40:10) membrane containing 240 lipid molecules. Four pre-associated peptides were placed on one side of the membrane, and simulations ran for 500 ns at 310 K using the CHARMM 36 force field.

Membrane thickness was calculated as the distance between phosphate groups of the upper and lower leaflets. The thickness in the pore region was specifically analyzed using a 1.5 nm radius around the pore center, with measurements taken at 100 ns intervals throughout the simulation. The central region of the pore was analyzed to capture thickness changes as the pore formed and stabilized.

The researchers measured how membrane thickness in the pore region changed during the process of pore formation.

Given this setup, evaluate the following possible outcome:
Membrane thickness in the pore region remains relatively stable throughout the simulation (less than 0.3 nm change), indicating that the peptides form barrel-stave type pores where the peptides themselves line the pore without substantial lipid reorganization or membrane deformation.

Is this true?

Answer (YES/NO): NO